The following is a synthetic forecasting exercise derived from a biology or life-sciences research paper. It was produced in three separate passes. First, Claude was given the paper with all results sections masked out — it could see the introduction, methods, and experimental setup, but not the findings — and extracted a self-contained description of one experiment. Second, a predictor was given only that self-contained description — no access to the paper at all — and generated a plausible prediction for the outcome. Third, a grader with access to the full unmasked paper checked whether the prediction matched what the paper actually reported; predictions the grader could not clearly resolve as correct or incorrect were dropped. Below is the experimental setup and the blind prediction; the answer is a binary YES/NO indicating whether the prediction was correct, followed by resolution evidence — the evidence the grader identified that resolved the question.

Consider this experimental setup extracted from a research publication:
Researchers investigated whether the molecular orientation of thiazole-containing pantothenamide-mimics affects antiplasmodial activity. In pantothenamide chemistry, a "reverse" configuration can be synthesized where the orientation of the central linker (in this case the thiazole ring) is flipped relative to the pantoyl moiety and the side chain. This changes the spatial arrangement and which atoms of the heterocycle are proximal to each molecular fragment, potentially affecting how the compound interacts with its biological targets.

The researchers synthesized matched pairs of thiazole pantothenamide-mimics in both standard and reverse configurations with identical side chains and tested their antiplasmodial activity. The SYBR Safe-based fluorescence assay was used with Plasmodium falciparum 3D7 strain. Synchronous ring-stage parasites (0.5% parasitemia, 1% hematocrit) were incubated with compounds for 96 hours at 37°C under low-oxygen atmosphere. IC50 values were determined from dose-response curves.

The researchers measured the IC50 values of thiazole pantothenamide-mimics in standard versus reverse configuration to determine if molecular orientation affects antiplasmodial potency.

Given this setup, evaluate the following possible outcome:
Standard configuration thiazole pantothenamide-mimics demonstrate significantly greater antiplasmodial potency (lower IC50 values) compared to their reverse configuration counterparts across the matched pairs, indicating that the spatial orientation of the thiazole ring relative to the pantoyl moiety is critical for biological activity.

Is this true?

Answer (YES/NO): NO